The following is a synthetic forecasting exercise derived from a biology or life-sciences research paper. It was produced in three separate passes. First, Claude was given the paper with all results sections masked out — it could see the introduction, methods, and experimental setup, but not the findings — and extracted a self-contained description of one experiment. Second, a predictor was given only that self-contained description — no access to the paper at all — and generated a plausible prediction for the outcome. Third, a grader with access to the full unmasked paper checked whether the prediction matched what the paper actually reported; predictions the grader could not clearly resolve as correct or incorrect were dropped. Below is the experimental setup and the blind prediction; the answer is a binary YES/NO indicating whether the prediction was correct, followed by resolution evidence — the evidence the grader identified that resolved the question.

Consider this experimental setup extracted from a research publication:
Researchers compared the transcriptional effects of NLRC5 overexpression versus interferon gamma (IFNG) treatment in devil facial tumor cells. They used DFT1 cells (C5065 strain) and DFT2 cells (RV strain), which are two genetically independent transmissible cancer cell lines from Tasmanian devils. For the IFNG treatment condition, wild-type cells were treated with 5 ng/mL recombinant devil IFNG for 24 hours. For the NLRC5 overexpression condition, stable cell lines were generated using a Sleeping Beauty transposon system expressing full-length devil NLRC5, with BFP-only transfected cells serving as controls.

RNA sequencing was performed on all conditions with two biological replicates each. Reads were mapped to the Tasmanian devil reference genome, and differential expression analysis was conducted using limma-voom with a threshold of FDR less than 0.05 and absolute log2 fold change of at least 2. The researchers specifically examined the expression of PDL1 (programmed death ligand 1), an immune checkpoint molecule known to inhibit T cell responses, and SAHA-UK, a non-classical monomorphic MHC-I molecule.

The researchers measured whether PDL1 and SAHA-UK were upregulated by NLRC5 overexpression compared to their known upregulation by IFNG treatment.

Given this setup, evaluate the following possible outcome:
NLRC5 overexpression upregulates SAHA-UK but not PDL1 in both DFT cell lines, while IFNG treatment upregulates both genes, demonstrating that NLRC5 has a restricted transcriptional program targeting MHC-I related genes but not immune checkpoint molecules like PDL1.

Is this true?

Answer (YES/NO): NO